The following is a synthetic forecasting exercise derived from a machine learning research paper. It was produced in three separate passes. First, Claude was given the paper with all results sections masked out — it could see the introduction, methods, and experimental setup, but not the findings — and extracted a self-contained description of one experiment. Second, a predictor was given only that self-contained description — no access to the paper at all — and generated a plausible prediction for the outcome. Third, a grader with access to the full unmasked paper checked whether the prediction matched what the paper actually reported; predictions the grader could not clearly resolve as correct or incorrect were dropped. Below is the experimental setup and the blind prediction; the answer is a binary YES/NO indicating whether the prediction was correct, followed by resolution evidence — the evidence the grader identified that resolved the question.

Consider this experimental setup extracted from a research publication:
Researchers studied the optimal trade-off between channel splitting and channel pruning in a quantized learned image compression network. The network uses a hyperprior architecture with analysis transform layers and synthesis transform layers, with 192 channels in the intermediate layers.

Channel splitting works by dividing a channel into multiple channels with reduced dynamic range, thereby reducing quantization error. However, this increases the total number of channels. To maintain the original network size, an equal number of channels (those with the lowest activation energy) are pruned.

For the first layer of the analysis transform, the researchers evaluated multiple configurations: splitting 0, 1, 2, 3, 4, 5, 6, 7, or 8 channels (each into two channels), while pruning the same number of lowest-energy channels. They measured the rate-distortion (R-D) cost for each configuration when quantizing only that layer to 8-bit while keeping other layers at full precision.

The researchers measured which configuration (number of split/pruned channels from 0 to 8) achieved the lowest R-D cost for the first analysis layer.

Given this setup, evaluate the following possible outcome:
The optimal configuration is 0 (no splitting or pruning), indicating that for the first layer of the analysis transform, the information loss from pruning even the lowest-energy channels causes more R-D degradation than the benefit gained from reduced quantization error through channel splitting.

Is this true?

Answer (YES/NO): YES